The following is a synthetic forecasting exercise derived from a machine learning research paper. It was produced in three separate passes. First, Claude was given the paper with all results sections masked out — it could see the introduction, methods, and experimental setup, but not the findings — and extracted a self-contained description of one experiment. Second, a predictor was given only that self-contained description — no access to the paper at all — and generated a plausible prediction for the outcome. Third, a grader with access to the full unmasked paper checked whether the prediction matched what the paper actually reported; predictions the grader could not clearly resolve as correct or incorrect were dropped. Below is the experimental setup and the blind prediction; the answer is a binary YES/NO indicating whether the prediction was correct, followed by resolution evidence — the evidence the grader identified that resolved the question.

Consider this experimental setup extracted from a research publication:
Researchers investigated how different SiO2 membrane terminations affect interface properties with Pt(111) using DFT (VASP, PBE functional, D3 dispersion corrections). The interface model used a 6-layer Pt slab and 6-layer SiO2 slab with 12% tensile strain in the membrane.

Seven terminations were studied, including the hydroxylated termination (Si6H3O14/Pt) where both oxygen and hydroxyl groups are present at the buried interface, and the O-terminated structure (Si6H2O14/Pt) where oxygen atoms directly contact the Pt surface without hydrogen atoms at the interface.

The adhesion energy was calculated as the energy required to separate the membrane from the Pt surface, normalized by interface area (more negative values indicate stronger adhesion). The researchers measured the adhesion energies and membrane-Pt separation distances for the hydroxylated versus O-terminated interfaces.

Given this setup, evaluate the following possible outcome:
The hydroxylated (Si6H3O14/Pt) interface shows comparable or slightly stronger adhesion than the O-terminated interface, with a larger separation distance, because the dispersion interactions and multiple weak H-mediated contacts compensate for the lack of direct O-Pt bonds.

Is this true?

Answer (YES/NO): NO